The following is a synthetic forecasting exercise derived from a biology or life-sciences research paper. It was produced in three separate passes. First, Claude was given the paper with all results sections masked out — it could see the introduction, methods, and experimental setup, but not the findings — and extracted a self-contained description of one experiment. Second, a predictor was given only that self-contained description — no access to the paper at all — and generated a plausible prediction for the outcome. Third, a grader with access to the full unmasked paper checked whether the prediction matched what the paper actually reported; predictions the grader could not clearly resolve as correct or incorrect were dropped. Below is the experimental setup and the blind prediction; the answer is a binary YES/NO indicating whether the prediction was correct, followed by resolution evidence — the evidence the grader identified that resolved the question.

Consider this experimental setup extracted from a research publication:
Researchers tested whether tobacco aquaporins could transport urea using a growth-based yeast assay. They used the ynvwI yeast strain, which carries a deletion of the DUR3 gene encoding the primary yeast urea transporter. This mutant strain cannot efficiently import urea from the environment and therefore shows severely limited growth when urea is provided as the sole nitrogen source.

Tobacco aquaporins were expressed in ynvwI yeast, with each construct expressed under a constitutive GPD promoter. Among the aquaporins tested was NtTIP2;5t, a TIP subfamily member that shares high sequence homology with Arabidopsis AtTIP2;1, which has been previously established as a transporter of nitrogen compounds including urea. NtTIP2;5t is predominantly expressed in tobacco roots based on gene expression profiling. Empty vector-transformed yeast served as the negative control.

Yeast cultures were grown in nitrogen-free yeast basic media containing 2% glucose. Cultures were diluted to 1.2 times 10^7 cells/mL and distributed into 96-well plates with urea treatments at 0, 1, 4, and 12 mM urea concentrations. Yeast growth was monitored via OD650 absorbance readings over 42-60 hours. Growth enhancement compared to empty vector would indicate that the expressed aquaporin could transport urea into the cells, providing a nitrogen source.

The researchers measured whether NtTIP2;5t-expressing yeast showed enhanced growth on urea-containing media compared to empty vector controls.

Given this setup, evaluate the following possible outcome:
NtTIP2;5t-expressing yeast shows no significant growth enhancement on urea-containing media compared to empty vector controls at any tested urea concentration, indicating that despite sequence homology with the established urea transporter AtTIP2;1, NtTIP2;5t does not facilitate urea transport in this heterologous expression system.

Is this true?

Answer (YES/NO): NO